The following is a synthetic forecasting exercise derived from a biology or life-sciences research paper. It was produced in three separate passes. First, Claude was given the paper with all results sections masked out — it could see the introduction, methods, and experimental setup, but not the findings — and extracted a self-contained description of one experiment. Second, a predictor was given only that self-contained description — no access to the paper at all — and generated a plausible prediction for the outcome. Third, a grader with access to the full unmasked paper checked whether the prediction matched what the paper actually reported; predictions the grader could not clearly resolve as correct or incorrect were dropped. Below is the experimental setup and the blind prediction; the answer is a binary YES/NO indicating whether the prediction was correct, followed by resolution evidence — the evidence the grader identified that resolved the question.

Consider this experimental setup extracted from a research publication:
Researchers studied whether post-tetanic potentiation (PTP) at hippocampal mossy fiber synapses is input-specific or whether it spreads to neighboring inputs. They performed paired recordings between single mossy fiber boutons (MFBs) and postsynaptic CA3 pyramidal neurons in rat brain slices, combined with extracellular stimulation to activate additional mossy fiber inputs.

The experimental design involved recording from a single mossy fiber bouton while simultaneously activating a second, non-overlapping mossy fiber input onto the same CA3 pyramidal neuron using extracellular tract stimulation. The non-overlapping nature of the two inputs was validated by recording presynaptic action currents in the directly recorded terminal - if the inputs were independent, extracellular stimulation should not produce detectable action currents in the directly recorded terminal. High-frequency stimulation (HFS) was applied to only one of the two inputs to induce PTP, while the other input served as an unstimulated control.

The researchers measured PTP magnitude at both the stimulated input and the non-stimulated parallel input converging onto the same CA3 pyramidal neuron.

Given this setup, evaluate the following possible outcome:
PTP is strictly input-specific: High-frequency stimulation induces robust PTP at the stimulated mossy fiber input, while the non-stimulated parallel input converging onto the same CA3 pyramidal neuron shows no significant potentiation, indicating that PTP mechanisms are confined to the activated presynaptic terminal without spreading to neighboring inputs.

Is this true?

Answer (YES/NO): YES